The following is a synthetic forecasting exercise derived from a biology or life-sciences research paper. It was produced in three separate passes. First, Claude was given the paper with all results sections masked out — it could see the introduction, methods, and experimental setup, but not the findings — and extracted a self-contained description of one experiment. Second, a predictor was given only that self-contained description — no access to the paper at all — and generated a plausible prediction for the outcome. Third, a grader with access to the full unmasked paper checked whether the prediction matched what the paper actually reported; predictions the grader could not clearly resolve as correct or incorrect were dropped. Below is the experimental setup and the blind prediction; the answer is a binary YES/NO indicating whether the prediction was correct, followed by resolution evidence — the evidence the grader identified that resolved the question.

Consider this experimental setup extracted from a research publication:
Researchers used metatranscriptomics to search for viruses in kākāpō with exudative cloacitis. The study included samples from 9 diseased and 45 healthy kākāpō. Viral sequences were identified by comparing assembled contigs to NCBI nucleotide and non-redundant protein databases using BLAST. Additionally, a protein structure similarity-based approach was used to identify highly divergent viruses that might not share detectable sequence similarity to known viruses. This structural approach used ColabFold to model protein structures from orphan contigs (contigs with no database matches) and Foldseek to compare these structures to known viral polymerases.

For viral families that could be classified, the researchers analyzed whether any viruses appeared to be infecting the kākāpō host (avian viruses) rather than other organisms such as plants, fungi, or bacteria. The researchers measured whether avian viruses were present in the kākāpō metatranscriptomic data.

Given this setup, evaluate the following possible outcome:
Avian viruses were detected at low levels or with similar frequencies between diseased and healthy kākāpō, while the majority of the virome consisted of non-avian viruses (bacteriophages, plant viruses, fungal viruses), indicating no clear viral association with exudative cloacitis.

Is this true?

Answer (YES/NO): NO